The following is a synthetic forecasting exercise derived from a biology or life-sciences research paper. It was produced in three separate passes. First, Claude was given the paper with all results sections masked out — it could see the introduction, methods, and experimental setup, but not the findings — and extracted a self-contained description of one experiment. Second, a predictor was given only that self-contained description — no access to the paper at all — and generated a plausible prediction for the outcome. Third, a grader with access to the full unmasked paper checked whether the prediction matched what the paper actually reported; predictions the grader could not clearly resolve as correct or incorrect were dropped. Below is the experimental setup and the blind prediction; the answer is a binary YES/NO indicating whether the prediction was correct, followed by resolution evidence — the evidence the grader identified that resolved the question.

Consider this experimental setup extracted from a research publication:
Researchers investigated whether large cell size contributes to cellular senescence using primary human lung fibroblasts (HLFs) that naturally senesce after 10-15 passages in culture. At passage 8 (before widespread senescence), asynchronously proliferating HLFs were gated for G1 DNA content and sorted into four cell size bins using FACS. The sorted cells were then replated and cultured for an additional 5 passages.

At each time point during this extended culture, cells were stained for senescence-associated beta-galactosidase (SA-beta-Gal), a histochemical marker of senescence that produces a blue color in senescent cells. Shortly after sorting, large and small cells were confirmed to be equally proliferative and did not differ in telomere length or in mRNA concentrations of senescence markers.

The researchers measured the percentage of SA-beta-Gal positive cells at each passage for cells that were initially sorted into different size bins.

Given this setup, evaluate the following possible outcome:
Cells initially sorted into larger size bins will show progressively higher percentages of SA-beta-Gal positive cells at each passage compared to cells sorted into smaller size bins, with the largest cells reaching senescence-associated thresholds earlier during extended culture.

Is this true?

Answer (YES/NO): YES